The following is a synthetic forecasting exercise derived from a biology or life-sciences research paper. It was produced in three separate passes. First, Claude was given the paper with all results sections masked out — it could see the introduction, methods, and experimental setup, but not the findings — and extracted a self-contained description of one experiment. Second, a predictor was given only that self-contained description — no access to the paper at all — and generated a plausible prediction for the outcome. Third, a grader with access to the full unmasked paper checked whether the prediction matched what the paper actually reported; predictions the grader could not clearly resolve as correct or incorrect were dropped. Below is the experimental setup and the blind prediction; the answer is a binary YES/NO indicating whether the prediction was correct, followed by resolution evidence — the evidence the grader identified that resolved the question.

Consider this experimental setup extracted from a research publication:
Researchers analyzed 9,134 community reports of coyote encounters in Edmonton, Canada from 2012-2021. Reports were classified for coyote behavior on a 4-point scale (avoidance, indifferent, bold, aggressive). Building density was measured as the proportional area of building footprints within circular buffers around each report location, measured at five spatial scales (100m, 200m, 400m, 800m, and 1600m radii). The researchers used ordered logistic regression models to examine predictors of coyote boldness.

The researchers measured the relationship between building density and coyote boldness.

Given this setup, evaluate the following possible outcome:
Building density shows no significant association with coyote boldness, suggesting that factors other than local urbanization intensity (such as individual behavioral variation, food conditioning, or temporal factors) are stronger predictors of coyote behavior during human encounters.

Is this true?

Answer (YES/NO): NO